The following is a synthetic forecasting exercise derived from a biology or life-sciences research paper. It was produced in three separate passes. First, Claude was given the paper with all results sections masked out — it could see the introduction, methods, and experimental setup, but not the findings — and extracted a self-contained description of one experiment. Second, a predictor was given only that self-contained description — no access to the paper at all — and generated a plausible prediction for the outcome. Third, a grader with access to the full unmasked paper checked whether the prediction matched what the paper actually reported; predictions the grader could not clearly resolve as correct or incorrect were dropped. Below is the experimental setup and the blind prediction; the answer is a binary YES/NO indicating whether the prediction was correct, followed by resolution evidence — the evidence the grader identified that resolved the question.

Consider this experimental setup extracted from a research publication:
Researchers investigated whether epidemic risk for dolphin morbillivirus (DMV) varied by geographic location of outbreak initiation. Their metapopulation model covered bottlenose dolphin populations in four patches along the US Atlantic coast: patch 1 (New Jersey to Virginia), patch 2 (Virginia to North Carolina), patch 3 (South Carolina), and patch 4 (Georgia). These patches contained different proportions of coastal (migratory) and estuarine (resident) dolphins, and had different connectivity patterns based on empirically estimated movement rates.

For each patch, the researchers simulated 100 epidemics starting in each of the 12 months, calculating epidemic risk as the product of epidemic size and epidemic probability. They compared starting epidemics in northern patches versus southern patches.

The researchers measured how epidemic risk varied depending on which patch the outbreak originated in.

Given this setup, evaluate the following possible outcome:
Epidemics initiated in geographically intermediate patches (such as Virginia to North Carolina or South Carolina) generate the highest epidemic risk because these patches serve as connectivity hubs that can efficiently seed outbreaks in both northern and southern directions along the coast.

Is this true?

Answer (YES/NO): NO